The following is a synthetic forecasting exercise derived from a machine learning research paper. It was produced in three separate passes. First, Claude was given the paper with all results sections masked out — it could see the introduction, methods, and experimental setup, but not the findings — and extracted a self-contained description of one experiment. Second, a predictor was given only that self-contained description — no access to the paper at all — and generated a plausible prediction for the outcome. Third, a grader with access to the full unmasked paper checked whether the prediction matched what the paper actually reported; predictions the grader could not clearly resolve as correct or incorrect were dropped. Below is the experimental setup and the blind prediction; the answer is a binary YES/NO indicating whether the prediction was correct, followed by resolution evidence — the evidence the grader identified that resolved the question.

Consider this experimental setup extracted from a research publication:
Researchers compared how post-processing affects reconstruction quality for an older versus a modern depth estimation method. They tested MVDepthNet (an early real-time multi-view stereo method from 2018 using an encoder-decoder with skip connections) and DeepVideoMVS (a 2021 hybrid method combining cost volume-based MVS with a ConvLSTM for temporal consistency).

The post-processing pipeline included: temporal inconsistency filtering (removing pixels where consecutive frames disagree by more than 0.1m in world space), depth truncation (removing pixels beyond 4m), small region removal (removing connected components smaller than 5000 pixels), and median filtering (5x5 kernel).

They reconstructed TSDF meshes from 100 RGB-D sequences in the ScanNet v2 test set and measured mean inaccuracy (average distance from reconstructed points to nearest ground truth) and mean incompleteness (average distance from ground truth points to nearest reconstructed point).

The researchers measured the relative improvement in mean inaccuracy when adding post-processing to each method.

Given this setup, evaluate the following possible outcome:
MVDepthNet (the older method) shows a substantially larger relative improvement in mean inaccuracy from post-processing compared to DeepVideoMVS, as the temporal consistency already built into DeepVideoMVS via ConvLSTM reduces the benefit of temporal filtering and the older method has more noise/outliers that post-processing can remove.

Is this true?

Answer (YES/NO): YES